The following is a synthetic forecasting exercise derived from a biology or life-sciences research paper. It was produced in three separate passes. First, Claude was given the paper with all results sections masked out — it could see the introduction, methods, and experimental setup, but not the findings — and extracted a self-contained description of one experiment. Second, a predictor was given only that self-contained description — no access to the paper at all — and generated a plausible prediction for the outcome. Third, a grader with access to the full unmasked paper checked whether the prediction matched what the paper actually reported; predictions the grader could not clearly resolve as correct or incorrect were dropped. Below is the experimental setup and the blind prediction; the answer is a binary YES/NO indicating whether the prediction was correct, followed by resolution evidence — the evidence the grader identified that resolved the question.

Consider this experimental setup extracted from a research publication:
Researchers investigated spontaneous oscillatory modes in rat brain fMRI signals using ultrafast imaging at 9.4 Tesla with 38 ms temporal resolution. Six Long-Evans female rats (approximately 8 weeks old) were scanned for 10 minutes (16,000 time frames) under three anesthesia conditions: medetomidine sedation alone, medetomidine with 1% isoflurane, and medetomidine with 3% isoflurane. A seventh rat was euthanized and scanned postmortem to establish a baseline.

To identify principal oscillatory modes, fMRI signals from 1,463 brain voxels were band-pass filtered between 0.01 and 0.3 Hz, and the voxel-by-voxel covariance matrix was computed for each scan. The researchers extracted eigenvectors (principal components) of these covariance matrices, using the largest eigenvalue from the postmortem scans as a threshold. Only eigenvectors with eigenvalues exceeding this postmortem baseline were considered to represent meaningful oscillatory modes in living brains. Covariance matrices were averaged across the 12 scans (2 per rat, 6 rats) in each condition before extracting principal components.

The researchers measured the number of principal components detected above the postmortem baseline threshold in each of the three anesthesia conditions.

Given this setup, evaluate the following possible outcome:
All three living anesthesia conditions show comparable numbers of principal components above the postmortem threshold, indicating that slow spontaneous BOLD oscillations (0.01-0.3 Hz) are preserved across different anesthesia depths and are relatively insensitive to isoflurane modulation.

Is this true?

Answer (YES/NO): NO